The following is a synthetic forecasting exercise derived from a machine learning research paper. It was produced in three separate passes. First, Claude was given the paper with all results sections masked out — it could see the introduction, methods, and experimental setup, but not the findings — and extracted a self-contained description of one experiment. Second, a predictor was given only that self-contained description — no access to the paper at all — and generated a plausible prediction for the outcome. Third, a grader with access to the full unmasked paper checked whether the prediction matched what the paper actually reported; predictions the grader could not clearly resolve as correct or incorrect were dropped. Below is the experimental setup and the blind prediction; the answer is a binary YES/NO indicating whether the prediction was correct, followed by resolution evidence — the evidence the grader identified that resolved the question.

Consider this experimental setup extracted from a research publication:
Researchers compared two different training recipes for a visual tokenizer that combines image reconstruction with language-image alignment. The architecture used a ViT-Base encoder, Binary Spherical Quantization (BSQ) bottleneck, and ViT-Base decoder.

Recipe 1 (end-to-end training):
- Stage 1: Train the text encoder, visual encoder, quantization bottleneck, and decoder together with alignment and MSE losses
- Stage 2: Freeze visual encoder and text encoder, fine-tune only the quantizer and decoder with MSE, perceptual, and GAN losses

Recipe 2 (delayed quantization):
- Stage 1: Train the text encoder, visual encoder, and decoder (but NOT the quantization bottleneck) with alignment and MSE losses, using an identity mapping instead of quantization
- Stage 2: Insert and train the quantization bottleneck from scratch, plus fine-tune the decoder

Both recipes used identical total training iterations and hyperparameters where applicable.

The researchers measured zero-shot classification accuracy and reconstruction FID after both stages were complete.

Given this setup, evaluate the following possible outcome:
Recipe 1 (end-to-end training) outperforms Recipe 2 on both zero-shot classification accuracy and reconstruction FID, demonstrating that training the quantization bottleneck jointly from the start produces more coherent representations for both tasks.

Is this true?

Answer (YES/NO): NO